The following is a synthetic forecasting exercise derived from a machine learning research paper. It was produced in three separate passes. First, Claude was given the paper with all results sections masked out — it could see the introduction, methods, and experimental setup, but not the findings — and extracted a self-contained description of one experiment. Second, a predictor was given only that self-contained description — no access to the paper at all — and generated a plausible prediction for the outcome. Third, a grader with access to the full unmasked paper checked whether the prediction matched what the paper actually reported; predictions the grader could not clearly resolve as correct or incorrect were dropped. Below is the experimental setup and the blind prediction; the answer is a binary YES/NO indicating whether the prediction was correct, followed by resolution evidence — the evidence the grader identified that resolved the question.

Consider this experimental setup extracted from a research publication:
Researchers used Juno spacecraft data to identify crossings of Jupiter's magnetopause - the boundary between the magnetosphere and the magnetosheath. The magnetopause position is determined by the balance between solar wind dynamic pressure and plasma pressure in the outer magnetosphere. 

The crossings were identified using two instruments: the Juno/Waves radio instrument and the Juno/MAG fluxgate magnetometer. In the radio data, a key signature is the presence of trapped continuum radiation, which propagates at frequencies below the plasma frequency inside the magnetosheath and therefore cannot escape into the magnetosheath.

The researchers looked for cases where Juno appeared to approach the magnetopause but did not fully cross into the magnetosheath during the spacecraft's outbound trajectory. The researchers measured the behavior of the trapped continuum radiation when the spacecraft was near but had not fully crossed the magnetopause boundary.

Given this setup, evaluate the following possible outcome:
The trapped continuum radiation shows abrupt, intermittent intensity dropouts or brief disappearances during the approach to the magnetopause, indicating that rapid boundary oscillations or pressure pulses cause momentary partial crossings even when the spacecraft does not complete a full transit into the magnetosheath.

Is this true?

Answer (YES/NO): NO